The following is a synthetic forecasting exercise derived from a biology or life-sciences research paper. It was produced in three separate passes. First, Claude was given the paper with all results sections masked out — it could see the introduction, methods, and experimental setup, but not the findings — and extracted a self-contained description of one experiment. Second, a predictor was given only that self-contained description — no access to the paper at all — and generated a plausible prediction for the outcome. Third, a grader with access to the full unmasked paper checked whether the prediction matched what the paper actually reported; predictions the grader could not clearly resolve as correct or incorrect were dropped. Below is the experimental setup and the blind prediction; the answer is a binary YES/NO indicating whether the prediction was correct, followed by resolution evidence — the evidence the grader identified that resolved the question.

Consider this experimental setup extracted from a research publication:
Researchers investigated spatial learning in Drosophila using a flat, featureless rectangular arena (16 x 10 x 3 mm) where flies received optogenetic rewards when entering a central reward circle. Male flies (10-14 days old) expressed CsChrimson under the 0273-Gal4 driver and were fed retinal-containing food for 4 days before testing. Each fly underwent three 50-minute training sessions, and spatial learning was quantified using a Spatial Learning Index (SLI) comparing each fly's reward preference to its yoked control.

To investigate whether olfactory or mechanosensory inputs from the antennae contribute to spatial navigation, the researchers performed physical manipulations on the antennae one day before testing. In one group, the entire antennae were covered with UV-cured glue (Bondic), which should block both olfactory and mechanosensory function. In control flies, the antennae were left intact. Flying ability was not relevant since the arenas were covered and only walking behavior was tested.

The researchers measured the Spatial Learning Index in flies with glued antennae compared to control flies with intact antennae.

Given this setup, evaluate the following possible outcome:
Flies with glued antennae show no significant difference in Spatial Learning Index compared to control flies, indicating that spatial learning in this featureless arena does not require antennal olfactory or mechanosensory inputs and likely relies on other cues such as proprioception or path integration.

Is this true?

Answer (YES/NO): NO